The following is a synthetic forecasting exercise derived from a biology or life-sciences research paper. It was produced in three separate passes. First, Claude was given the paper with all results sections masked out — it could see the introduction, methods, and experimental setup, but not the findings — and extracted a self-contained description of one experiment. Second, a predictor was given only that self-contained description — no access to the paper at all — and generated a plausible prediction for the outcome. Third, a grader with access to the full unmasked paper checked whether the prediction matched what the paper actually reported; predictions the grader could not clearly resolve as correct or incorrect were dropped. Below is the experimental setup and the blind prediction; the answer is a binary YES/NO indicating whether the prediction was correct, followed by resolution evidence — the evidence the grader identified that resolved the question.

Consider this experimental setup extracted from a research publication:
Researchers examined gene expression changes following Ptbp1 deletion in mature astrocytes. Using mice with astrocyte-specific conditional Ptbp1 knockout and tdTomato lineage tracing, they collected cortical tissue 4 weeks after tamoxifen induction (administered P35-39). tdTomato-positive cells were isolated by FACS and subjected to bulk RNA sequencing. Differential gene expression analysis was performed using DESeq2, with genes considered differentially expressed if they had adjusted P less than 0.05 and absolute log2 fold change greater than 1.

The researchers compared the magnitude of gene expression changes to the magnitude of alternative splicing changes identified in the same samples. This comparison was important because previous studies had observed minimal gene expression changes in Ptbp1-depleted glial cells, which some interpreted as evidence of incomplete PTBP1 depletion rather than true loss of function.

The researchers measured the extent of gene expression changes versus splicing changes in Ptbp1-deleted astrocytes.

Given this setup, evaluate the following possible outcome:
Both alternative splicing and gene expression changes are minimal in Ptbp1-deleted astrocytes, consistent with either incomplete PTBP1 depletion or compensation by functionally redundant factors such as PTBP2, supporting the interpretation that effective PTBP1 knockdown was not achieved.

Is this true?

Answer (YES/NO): NO